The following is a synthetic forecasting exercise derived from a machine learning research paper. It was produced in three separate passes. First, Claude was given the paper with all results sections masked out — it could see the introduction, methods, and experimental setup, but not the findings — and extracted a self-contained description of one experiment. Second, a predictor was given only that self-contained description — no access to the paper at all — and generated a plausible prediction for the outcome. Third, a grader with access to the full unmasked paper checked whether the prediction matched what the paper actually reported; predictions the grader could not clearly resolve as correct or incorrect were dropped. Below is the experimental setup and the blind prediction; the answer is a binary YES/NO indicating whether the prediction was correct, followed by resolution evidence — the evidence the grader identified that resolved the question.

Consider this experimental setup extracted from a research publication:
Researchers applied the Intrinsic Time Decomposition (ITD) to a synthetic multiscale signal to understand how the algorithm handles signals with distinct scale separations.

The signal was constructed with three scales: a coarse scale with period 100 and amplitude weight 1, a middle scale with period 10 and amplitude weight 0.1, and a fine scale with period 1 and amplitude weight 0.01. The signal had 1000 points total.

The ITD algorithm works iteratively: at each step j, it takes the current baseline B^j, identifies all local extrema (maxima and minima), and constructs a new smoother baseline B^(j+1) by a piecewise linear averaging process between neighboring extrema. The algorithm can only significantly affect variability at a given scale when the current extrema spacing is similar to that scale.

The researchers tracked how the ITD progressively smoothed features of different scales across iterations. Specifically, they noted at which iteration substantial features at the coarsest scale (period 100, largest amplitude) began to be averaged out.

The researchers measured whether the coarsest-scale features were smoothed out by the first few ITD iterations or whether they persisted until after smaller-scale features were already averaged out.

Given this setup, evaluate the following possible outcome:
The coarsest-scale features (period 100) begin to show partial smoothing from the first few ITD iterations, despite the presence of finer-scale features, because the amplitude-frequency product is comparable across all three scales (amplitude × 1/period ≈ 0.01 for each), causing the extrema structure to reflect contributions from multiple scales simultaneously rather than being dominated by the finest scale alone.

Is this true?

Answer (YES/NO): NO